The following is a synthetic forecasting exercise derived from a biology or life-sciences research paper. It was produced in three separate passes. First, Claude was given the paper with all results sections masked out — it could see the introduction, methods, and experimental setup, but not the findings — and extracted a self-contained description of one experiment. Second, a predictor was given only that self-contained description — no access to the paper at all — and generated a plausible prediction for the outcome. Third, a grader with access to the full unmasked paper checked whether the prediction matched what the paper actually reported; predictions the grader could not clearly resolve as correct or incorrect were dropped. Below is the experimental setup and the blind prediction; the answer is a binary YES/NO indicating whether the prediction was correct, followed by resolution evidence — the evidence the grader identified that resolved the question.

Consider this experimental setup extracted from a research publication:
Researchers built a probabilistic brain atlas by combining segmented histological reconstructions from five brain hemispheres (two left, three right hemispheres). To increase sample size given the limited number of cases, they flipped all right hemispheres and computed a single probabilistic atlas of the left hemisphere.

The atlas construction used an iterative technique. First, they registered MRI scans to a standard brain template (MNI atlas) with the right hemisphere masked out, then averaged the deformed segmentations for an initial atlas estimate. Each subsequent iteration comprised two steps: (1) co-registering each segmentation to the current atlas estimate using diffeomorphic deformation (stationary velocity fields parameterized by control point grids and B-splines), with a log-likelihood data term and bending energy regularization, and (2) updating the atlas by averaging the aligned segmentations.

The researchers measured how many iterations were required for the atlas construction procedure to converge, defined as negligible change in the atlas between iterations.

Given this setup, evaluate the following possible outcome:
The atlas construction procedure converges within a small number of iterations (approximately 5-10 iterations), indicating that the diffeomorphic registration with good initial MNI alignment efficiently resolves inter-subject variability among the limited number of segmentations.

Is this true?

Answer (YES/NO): YES